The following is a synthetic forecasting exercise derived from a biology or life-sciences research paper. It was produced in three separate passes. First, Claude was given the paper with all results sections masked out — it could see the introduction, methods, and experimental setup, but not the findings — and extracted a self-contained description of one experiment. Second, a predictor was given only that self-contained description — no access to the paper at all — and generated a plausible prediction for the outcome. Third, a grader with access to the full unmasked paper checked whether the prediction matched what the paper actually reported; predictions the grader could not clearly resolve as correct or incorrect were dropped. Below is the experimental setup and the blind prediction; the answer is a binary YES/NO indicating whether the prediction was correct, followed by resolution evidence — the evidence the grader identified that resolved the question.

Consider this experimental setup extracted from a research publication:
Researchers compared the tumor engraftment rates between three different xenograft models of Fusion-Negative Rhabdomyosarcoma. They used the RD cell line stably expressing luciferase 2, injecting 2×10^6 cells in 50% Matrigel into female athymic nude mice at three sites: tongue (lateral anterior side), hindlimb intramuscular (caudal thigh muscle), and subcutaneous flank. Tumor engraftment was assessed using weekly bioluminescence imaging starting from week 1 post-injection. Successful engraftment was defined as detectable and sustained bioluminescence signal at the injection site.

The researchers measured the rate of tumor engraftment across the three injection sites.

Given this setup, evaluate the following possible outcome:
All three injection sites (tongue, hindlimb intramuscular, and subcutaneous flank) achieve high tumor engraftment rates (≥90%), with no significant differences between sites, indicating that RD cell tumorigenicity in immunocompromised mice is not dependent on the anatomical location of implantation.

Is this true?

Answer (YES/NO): YES